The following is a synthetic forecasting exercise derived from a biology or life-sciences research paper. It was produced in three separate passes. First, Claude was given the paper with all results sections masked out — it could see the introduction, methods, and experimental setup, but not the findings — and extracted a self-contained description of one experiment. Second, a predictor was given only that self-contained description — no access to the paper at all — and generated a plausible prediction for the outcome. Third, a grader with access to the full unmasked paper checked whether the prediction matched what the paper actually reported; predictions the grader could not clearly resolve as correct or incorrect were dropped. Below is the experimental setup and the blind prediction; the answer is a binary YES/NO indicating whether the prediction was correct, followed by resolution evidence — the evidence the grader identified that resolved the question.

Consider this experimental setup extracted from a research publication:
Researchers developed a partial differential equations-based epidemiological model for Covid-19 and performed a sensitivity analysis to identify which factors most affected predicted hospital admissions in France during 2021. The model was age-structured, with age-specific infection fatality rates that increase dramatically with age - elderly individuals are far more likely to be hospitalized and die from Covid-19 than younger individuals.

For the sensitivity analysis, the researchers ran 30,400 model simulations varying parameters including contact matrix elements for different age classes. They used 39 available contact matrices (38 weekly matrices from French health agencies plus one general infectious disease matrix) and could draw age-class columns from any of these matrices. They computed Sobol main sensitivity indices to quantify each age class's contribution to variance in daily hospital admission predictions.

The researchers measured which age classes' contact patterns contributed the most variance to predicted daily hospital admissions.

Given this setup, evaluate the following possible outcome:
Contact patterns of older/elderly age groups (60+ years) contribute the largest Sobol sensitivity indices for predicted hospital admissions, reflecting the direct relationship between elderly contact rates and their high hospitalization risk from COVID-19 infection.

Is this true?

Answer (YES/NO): NO